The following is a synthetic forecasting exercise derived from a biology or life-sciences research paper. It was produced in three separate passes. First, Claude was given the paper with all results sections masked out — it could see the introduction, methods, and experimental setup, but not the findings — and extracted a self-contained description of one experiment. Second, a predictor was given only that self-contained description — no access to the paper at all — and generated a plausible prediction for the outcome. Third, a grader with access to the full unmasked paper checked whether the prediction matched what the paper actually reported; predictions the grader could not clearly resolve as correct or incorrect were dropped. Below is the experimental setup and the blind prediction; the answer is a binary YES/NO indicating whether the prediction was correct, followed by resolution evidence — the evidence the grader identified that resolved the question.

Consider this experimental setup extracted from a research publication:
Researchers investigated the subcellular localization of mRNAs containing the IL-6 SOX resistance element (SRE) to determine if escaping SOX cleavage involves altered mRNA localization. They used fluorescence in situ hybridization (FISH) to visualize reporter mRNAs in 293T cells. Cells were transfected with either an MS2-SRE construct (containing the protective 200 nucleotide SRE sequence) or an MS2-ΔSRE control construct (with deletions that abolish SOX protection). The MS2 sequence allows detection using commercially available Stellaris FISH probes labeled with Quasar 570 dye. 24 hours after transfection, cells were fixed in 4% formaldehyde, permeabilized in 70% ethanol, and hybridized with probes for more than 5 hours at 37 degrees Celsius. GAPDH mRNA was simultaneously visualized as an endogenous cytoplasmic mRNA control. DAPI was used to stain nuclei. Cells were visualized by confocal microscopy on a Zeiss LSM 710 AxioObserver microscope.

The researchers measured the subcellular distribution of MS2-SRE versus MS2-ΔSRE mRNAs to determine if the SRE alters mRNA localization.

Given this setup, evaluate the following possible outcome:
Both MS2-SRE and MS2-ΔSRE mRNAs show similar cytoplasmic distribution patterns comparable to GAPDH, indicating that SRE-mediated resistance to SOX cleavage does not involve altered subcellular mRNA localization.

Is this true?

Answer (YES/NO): YES